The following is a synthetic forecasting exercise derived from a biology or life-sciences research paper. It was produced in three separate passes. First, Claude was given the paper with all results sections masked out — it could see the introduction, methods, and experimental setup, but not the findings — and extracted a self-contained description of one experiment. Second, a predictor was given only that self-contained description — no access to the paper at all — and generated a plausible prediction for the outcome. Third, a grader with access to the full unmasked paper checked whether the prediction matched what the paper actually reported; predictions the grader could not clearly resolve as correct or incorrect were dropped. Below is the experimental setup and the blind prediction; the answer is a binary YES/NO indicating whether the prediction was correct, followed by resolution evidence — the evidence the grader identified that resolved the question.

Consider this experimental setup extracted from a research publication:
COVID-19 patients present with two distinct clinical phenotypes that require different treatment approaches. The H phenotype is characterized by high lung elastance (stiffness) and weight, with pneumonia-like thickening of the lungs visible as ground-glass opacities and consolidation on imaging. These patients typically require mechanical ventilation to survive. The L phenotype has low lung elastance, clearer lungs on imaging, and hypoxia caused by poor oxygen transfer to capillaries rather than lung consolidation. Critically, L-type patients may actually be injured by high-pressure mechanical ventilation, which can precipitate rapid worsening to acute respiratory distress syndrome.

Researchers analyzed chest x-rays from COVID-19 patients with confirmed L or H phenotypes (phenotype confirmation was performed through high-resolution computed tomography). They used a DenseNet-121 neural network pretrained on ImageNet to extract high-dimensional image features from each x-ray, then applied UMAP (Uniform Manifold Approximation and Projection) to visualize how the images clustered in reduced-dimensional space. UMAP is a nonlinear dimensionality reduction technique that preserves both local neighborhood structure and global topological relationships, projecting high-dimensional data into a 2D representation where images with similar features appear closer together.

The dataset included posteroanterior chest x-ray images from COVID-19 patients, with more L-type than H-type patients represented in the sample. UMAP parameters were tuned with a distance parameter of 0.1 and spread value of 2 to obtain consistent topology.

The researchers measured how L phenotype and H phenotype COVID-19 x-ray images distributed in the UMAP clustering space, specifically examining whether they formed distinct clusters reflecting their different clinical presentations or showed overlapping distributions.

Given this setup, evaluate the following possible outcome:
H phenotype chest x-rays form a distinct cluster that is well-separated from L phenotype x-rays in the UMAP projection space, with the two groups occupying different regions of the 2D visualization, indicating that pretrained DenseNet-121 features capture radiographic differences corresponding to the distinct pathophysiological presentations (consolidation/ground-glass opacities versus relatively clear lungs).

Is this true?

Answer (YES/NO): YES